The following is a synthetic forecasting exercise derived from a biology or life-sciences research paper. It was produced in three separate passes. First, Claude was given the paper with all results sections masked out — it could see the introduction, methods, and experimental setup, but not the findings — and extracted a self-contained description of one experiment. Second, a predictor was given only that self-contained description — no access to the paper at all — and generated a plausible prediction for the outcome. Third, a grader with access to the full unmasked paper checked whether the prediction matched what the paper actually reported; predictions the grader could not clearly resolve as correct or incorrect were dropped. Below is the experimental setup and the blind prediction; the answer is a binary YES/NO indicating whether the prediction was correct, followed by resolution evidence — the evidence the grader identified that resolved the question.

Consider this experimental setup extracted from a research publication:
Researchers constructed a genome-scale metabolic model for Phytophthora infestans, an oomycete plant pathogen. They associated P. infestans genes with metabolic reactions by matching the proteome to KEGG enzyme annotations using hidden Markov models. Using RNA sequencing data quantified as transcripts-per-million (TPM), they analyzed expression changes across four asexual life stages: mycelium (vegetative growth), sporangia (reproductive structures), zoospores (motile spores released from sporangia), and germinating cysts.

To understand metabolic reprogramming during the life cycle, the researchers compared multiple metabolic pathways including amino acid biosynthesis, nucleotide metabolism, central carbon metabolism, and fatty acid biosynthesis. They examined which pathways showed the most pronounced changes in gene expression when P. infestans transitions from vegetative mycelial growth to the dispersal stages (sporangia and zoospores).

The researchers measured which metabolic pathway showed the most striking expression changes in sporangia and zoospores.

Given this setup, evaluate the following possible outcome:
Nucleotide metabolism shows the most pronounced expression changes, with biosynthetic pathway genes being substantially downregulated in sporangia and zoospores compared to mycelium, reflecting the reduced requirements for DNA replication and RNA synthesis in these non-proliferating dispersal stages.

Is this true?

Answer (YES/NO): NO